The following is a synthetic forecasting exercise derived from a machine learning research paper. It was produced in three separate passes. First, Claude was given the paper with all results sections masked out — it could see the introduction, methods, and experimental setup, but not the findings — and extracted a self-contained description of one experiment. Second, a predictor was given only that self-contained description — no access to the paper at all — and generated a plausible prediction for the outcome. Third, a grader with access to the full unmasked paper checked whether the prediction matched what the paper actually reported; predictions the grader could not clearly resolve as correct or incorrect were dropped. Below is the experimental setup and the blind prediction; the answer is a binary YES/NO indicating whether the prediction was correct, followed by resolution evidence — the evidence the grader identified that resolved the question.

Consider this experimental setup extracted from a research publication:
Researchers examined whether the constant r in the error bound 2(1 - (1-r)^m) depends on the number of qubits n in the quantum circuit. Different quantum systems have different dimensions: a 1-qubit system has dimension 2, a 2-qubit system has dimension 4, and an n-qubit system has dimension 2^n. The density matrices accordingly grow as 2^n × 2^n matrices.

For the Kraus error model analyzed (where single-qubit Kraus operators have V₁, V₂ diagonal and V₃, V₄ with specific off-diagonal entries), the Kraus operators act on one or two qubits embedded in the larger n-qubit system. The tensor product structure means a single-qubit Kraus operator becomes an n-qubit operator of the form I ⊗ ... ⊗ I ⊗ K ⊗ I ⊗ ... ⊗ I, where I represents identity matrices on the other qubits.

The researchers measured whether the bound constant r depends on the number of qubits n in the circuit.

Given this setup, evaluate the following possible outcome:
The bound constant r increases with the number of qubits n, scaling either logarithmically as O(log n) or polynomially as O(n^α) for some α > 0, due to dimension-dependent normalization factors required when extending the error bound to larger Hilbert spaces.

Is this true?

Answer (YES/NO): NO